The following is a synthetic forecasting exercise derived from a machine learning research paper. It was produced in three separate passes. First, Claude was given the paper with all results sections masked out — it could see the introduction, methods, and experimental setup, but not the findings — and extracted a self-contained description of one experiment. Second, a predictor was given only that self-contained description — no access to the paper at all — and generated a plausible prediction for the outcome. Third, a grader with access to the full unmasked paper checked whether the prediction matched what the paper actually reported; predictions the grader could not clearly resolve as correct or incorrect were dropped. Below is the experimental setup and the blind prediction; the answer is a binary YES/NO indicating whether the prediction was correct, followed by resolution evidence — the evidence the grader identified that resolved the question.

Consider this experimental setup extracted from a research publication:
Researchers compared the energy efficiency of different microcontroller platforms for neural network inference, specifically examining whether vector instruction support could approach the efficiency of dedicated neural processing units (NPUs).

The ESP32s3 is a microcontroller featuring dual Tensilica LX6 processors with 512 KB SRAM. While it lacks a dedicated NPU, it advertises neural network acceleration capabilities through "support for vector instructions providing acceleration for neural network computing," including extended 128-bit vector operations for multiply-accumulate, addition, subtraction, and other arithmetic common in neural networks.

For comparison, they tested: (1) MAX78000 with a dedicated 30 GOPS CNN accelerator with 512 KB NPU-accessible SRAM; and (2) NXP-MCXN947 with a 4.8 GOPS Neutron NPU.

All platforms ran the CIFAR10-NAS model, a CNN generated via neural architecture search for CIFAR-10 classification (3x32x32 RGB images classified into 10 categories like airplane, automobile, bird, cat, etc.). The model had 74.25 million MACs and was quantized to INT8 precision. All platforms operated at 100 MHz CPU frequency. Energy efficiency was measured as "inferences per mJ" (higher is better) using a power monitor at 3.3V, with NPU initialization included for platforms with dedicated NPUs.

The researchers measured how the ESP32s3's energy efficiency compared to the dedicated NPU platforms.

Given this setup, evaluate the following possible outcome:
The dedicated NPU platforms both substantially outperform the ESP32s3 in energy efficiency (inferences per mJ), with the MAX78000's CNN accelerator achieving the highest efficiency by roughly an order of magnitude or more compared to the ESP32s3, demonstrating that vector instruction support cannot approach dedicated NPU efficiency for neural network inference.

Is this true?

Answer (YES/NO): YES